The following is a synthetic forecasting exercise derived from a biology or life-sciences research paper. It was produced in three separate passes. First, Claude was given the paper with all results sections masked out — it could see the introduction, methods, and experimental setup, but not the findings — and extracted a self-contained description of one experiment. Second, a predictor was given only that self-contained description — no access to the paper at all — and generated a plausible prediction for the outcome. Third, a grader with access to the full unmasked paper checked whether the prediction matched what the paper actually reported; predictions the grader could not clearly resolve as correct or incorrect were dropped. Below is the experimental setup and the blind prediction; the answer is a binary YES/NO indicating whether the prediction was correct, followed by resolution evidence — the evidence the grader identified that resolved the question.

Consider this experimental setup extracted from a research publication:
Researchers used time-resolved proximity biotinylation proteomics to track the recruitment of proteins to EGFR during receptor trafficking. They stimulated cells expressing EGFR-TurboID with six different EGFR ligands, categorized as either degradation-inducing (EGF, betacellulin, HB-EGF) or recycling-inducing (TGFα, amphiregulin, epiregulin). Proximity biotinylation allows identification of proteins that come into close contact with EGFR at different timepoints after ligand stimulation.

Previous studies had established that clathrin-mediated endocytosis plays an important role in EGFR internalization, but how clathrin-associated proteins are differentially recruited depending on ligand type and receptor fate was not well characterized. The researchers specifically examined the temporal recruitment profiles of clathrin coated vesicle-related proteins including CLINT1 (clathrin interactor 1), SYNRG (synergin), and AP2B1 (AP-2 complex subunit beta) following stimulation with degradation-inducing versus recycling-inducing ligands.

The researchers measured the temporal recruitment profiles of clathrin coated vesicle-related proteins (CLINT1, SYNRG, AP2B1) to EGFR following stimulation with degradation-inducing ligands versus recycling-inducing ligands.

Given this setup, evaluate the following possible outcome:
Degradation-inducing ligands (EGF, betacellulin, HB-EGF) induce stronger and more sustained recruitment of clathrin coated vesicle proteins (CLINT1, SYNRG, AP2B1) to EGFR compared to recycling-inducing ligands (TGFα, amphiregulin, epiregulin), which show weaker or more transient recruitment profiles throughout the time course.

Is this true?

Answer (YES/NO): NO